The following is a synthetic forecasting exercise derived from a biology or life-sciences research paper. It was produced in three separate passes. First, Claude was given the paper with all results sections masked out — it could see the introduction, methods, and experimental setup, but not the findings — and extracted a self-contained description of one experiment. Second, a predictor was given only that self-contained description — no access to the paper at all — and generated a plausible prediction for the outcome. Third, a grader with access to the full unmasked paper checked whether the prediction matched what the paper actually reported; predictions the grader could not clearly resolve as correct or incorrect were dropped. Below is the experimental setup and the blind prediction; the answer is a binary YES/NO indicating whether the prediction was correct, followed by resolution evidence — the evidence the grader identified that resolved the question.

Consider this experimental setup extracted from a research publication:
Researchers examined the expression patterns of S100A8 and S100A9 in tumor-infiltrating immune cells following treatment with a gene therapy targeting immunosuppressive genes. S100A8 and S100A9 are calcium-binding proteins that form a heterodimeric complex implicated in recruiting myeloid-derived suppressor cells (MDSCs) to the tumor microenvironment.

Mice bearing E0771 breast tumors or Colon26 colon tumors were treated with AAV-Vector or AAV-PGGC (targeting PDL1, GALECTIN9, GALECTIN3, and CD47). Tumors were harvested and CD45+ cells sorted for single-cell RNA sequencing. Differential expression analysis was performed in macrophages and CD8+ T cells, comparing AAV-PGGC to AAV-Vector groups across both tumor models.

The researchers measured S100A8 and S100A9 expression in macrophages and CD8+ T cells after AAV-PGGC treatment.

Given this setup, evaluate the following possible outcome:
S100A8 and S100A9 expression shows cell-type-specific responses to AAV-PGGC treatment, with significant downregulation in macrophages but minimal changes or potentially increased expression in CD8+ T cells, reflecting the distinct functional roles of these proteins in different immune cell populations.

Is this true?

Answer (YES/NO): NO